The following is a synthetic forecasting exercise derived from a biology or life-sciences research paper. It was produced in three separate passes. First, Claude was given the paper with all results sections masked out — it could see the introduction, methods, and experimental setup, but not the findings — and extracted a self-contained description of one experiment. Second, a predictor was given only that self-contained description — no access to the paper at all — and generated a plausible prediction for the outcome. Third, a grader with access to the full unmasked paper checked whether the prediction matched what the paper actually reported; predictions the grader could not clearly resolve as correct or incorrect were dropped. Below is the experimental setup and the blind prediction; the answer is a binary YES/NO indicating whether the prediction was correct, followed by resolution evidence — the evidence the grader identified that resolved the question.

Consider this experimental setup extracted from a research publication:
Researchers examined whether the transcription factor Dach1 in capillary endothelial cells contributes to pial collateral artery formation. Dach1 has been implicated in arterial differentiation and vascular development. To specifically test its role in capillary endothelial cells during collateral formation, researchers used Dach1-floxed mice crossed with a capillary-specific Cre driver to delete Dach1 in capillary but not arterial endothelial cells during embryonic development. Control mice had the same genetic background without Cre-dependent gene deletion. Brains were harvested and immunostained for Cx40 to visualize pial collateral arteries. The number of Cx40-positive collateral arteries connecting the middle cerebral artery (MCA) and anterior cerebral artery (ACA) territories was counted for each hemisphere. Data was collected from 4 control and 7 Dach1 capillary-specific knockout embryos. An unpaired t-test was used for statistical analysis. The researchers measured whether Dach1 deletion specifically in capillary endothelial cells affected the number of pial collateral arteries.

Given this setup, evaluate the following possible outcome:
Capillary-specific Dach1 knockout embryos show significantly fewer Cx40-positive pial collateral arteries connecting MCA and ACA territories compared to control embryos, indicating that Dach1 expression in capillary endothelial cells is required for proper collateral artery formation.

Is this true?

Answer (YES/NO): NO